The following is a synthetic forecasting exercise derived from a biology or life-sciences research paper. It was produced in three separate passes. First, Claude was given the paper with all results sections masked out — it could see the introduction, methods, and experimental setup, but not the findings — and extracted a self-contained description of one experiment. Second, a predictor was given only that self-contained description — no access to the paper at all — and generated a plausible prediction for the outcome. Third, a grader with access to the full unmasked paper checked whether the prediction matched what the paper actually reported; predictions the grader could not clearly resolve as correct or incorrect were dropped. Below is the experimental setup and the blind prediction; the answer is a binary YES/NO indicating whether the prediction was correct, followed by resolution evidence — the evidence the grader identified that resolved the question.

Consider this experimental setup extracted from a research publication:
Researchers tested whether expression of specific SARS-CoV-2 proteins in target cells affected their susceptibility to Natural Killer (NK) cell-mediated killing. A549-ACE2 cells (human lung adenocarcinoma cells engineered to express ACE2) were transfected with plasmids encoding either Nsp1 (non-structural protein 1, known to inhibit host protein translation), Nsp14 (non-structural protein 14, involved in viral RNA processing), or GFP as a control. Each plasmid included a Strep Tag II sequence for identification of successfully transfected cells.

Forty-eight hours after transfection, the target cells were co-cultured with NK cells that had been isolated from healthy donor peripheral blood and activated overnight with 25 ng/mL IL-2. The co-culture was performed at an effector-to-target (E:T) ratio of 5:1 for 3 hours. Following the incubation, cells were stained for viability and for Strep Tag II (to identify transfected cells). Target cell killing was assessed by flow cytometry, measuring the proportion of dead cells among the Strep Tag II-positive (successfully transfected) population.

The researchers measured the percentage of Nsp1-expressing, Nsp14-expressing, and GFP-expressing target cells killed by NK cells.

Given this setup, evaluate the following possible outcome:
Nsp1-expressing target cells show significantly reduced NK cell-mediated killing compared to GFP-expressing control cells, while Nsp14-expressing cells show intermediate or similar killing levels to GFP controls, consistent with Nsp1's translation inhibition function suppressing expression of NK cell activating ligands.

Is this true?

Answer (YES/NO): YES